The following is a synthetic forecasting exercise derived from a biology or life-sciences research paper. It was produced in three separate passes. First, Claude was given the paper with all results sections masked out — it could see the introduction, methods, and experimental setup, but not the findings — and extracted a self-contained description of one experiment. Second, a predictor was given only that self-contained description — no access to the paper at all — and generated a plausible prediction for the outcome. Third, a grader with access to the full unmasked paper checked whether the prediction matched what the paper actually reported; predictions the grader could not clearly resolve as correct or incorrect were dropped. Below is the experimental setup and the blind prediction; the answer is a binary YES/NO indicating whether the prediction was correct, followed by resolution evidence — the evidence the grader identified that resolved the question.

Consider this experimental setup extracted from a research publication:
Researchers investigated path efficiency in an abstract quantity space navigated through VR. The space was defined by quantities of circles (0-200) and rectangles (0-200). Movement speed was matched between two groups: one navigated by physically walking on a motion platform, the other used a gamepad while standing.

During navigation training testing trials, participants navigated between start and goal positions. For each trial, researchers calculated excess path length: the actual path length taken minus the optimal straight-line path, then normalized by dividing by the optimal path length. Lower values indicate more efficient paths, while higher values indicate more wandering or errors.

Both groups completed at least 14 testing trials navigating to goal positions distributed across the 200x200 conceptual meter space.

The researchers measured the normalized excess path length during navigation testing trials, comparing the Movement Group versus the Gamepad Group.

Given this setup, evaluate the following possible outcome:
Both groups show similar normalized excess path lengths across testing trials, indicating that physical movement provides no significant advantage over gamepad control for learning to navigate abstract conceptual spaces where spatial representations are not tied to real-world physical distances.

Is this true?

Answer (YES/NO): YES